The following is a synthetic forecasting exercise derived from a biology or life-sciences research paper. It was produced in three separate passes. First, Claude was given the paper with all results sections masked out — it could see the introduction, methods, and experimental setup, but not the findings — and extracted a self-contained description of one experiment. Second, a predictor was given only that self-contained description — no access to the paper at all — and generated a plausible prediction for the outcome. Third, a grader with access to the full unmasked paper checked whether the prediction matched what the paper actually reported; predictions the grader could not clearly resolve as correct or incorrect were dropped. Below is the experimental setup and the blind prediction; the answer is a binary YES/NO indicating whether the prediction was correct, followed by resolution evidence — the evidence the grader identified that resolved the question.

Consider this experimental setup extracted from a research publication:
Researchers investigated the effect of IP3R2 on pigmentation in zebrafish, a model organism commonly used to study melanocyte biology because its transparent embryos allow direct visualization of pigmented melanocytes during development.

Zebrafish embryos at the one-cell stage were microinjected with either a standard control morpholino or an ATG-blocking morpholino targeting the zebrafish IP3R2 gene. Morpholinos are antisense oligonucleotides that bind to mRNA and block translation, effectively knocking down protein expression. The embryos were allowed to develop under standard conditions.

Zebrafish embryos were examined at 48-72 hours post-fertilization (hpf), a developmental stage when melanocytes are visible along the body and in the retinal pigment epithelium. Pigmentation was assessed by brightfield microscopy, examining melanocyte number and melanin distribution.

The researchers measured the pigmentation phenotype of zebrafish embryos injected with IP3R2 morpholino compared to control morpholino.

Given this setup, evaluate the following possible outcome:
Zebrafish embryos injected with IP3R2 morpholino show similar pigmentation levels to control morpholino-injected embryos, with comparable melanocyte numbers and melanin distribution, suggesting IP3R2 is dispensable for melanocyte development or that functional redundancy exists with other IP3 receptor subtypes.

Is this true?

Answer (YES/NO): NO